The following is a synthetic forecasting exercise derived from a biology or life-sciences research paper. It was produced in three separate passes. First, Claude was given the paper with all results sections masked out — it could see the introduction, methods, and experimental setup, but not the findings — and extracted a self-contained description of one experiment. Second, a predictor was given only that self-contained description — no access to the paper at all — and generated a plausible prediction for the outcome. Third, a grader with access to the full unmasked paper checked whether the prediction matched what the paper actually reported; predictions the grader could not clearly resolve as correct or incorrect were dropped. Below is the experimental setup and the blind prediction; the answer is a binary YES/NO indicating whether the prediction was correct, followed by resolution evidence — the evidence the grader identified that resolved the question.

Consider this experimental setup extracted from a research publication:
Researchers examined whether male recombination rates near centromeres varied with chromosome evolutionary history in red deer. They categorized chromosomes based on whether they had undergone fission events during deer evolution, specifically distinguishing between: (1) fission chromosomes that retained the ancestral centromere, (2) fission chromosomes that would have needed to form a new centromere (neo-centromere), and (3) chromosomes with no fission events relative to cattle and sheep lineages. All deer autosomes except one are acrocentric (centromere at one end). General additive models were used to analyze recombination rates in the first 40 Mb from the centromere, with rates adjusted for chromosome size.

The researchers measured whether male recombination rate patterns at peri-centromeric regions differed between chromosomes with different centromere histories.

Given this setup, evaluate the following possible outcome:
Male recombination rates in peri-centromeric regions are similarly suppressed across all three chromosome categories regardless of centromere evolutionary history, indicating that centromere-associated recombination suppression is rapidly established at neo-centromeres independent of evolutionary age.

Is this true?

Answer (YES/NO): YES